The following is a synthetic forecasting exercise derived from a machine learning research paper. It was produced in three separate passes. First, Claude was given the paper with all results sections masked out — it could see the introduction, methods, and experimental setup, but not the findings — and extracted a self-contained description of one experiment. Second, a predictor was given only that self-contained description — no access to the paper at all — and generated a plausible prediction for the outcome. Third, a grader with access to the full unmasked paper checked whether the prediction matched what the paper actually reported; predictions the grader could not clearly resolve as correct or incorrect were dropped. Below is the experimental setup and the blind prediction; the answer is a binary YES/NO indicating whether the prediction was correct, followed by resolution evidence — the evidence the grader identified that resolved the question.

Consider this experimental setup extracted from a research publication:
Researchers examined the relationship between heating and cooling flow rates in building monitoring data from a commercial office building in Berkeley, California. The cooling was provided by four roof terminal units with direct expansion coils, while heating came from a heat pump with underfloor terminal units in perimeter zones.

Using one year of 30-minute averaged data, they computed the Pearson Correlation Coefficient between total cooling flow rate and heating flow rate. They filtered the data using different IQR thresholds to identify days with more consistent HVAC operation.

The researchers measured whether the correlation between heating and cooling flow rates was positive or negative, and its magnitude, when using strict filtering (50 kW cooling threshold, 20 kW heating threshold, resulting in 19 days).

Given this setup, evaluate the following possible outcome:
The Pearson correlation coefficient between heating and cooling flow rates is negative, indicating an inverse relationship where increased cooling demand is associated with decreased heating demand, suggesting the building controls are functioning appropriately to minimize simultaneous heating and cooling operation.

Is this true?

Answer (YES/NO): YES